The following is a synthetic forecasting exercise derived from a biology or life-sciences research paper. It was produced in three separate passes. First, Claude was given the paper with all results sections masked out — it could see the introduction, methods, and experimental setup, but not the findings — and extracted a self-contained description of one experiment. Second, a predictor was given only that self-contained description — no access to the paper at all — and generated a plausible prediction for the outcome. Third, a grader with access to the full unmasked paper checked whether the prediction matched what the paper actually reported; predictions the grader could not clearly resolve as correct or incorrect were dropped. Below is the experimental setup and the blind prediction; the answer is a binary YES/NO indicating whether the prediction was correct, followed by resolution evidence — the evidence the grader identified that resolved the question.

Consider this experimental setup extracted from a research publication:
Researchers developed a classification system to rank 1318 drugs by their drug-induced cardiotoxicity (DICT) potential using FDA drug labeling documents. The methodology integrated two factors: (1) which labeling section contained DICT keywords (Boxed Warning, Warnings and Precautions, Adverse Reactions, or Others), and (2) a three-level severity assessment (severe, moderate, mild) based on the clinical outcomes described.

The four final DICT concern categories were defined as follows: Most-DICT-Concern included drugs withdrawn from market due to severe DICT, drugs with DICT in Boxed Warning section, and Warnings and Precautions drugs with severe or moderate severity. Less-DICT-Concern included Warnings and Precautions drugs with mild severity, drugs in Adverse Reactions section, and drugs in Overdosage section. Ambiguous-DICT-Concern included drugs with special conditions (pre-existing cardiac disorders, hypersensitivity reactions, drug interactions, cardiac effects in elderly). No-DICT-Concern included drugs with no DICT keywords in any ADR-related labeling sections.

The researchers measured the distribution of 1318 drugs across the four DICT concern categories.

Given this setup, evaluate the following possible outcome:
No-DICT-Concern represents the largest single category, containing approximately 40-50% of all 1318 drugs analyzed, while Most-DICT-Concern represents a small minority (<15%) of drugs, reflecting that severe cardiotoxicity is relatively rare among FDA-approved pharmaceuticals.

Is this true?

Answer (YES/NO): NO